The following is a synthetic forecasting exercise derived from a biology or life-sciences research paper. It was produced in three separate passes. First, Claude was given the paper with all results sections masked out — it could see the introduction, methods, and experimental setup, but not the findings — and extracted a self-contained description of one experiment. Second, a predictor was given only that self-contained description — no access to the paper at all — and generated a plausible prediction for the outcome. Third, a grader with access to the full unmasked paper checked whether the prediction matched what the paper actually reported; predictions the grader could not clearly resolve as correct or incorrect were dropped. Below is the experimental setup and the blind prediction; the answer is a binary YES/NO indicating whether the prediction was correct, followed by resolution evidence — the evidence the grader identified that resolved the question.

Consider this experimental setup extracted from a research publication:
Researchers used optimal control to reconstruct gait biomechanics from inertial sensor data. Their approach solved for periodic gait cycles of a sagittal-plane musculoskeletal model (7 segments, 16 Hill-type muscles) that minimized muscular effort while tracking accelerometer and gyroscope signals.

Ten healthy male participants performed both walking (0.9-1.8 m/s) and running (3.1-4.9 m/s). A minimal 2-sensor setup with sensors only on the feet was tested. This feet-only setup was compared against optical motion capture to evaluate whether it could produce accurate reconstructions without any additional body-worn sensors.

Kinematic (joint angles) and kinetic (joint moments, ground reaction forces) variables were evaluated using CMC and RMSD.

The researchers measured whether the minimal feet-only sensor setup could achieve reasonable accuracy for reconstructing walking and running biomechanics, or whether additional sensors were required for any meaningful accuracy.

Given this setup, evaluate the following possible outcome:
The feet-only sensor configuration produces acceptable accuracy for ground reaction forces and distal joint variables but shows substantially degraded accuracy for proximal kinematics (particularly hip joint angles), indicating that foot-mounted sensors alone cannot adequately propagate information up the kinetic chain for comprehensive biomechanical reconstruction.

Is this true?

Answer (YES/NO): NO